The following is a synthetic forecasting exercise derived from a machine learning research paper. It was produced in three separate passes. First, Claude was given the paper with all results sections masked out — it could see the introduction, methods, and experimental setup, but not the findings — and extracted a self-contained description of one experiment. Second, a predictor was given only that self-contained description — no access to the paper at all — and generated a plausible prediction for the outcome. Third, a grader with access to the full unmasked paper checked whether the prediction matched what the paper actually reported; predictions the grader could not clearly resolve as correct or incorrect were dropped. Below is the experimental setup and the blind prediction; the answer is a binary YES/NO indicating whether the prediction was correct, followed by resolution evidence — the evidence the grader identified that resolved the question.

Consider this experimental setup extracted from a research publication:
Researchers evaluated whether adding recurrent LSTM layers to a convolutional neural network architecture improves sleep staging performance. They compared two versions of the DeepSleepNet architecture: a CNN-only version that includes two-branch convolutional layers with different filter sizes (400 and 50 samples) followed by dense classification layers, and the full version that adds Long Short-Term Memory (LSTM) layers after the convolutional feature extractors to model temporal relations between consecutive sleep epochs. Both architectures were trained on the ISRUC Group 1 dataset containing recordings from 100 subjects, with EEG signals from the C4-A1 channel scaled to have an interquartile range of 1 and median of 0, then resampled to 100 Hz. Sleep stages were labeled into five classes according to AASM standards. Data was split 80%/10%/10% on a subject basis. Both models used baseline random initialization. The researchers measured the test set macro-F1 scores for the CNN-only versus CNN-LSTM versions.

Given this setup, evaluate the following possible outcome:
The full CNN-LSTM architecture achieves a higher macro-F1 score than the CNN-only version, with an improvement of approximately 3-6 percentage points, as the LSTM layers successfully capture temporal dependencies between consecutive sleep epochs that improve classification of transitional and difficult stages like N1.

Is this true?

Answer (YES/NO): YES